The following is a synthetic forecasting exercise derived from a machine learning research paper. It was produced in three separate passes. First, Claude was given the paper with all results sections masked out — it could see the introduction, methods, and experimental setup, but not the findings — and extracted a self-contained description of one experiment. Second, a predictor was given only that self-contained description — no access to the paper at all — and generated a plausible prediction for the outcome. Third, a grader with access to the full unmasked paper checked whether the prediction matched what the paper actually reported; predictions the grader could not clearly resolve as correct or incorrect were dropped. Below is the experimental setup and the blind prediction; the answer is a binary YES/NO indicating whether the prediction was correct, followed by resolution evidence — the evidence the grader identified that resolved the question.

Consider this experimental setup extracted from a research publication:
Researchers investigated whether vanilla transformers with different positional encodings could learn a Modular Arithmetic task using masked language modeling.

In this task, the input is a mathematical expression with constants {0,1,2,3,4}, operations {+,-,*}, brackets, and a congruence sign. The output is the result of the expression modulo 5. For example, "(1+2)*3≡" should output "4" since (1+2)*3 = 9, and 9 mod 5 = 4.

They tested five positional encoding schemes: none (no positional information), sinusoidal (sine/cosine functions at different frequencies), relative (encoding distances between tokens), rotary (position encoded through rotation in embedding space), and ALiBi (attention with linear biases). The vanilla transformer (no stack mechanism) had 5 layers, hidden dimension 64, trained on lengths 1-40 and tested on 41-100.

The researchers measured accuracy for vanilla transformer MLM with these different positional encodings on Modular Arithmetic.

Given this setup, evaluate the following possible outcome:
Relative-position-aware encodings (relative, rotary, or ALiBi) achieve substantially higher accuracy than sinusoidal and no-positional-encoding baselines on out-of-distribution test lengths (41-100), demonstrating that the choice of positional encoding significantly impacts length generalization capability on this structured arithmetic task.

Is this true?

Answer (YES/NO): NO